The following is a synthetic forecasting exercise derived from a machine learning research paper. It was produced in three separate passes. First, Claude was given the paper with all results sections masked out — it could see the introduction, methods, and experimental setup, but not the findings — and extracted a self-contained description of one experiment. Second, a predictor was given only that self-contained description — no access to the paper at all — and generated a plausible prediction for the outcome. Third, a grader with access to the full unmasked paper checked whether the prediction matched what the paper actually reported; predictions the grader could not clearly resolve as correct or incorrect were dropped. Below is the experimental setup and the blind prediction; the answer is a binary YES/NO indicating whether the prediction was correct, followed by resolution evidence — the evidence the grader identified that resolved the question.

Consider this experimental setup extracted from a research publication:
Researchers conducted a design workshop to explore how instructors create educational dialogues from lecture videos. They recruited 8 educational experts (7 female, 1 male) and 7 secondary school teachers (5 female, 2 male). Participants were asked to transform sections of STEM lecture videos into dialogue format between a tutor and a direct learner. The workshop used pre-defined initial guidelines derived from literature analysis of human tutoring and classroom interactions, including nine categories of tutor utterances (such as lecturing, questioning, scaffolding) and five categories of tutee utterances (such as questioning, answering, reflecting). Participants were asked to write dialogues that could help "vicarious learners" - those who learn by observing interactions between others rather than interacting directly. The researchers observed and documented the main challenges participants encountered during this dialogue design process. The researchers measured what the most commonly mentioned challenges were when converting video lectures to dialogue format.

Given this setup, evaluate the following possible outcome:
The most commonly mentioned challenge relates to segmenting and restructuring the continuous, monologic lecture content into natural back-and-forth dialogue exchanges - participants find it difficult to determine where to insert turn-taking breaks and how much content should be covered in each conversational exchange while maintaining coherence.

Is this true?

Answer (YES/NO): NO